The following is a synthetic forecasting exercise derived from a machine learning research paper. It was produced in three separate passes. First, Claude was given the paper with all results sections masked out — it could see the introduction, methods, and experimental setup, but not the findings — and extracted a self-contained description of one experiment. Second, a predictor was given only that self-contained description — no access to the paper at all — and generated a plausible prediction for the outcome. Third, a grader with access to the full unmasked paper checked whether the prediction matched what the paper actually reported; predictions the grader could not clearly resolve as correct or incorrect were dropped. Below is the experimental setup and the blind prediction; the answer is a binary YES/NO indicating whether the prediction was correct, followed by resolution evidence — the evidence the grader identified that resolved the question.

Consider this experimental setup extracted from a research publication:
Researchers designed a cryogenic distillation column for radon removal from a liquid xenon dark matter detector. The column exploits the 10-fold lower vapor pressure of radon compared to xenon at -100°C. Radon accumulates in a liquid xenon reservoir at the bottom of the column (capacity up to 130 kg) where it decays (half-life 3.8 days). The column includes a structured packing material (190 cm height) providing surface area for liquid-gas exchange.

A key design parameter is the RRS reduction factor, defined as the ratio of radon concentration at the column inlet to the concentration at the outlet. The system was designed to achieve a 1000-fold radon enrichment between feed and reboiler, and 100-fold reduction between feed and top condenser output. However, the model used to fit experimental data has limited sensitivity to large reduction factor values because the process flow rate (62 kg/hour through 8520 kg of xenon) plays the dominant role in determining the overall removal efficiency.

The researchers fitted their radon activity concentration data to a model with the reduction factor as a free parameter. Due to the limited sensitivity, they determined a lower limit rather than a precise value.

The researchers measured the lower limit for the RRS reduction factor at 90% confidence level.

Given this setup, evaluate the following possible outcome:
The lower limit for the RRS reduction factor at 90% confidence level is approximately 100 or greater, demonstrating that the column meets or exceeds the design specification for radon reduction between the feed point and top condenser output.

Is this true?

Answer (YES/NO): NO